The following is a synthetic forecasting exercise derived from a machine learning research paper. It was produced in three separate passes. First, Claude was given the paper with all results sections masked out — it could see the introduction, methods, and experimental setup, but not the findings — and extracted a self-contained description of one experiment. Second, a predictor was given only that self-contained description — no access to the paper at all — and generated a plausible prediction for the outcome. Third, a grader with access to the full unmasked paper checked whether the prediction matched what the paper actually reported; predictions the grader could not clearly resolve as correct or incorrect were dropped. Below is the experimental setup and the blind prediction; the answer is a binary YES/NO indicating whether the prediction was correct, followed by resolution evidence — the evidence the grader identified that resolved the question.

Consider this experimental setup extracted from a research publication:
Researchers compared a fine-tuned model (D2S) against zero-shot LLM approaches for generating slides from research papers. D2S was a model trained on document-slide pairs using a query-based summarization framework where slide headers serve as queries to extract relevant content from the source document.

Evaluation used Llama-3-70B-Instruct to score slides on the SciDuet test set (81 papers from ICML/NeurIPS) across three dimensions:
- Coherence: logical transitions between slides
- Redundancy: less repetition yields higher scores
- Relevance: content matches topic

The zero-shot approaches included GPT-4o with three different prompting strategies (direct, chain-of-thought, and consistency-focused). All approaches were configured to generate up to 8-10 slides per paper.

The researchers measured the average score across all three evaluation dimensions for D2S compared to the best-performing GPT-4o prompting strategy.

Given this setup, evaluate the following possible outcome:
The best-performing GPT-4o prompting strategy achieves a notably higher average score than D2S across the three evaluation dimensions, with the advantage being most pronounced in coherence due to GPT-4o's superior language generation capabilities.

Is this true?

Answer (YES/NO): NO